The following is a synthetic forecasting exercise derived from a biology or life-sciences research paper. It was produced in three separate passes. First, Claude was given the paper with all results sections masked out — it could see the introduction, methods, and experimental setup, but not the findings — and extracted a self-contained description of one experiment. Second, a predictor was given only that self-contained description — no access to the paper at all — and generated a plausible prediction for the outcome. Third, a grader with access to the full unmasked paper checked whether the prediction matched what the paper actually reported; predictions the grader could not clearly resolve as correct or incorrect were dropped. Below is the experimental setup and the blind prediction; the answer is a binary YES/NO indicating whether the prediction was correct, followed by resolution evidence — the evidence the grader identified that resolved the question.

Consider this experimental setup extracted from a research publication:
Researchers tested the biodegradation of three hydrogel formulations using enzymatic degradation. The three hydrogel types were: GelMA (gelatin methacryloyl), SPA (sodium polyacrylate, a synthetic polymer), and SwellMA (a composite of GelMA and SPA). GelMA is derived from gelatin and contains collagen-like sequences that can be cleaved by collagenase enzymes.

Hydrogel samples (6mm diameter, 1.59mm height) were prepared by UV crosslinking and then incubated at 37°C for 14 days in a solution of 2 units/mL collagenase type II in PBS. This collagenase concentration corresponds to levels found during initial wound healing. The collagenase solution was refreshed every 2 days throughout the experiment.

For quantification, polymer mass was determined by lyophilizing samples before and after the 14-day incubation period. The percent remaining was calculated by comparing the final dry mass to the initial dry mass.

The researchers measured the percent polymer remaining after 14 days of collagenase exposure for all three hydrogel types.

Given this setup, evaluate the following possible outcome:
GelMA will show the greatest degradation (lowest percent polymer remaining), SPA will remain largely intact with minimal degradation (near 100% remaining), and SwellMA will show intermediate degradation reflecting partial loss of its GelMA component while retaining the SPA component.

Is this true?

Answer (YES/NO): NO